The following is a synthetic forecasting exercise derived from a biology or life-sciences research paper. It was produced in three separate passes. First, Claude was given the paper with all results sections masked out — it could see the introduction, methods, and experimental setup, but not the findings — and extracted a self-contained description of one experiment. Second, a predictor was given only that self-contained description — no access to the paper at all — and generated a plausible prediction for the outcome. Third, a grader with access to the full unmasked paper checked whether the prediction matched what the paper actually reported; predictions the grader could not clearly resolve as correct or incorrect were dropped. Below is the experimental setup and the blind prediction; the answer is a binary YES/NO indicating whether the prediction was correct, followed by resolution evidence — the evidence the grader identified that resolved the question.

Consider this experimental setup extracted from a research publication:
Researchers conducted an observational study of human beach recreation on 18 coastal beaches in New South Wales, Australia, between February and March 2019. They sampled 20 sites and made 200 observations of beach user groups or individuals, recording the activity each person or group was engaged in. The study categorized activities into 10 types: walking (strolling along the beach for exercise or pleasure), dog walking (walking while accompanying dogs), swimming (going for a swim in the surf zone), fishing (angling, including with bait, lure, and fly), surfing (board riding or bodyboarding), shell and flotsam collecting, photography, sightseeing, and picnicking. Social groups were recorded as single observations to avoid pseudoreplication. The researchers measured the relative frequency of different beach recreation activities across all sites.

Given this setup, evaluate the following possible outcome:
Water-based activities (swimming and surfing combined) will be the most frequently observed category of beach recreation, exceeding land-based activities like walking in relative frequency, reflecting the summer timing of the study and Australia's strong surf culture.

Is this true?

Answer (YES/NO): NO